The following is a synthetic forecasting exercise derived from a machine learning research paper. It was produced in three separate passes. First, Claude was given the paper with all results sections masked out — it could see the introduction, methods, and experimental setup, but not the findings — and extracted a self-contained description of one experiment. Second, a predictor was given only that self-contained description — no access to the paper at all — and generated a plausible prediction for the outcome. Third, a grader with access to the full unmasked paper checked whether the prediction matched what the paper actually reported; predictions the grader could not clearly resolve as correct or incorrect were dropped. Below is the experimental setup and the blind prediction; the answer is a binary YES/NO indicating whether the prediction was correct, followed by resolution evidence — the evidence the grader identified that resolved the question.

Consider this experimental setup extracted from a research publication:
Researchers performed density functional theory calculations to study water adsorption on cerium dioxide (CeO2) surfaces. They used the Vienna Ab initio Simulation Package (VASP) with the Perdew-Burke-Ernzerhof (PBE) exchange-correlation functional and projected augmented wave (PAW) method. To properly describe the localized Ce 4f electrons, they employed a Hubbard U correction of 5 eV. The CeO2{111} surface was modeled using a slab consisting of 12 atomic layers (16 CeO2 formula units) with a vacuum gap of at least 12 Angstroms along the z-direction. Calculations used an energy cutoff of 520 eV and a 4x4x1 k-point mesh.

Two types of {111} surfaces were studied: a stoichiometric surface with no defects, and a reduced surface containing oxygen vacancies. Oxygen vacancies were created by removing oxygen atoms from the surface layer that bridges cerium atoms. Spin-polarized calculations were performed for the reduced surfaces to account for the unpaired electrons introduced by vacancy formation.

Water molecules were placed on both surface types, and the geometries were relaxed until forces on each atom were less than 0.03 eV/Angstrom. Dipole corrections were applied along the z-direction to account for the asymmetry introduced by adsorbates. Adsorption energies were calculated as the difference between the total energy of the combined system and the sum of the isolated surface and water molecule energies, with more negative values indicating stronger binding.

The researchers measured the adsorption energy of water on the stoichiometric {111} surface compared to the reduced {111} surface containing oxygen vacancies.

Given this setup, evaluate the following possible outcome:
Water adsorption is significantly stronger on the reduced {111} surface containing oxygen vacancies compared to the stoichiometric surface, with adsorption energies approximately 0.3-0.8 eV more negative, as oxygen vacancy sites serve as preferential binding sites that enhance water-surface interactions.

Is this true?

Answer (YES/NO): YES